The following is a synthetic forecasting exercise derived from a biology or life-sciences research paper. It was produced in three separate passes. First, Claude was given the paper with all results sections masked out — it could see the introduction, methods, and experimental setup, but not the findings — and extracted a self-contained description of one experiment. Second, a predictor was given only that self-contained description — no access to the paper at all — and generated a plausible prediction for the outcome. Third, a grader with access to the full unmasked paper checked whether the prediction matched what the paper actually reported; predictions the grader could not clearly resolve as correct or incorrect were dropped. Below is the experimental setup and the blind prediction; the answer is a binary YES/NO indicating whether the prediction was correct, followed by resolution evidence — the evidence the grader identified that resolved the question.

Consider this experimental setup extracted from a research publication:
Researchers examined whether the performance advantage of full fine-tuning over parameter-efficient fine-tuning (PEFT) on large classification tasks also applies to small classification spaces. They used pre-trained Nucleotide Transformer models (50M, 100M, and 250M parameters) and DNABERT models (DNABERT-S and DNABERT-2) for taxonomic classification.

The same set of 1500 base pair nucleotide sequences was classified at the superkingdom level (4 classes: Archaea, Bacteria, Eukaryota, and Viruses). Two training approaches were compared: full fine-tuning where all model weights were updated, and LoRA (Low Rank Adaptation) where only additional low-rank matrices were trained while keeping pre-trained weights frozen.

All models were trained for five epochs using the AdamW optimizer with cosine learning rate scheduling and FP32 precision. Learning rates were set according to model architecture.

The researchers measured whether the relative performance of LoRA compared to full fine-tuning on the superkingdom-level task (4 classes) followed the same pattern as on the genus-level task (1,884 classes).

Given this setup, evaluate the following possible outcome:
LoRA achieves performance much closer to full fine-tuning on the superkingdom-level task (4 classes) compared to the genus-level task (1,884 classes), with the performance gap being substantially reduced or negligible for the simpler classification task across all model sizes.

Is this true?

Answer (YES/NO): YES